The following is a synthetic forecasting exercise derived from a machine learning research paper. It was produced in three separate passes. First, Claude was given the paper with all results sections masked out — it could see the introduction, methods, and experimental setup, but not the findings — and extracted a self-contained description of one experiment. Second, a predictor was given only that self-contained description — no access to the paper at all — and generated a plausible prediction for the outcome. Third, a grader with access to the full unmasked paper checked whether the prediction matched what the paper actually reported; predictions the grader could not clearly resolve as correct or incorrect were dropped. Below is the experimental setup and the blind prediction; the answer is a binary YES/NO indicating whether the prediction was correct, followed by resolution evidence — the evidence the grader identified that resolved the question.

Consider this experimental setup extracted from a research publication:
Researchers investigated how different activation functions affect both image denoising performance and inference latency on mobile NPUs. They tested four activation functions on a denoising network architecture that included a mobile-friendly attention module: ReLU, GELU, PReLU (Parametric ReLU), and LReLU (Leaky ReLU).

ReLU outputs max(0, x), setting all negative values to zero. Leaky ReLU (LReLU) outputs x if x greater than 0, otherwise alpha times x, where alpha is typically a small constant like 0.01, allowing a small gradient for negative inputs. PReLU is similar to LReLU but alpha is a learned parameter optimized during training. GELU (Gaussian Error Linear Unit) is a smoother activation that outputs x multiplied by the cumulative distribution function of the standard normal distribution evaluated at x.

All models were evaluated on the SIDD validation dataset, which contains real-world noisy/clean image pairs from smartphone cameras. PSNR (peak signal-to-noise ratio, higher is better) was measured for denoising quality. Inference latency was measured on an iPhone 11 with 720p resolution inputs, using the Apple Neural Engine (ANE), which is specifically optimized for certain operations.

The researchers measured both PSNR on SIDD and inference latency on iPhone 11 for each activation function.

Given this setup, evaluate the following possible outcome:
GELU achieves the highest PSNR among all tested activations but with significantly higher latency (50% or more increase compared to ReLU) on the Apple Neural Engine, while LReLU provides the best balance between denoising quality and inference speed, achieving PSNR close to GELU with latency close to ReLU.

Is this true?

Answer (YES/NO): NO